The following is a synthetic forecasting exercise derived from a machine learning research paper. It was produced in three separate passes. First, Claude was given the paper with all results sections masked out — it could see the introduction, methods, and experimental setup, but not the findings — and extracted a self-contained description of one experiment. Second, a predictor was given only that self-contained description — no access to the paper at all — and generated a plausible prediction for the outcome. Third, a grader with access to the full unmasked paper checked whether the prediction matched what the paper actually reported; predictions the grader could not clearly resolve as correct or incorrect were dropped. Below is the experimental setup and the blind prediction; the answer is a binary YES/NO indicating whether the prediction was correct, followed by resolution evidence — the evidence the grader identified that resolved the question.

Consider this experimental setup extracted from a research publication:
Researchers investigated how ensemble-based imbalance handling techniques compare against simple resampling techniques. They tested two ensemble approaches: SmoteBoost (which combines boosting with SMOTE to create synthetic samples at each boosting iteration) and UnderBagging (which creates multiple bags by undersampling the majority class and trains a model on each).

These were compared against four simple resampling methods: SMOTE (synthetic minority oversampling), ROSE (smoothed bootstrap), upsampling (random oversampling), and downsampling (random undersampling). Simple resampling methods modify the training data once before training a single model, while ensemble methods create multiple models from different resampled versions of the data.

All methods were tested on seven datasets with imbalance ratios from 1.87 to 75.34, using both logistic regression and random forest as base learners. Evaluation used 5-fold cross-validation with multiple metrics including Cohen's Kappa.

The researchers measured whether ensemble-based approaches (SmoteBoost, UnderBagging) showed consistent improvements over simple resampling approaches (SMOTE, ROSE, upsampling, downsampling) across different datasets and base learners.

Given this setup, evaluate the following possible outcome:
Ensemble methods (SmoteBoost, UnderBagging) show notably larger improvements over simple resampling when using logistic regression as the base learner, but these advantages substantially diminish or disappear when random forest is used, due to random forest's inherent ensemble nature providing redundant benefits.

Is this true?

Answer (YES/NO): NO